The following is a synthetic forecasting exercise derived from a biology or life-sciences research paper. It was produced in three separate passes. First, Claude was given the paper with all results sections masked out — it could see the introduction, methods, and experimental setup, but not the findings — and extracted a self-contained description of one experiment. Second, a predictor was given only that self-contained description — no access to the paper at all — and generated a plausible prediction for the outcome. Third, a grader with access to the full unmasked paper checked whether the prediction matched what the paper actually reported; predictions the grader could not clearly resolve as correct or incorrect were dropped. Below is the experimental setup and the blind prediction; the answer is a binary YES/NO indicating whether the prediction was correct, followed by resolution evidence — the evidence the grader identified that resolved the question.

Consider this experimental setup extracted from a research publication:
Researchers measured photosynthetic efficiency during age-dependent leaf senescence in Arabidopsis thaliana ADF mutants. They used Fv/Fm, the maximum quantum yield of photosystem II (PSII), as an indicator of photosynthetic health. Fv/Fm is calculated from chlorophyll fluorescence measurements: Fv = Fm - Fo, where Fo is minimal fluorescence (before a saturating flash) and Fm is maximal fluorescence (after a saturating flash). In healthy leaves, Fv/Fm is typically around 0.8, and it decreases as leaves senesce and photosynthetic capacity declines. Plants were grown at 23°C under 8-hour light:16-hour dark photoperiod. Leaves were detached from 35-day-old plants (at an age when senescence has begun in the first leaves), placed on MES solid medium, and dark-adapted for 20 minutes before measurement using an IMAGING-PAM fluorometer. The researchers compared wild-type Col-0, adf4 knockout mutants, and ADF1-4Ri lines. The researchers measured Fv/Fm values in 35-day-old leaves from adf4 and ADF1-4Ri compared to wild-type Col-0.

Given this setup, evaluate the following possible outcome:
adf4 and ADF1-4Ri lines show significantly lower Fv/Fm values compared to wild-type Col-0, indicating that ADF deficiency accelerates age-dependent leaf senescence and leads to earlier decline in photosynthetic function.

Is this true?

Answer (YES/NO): NO